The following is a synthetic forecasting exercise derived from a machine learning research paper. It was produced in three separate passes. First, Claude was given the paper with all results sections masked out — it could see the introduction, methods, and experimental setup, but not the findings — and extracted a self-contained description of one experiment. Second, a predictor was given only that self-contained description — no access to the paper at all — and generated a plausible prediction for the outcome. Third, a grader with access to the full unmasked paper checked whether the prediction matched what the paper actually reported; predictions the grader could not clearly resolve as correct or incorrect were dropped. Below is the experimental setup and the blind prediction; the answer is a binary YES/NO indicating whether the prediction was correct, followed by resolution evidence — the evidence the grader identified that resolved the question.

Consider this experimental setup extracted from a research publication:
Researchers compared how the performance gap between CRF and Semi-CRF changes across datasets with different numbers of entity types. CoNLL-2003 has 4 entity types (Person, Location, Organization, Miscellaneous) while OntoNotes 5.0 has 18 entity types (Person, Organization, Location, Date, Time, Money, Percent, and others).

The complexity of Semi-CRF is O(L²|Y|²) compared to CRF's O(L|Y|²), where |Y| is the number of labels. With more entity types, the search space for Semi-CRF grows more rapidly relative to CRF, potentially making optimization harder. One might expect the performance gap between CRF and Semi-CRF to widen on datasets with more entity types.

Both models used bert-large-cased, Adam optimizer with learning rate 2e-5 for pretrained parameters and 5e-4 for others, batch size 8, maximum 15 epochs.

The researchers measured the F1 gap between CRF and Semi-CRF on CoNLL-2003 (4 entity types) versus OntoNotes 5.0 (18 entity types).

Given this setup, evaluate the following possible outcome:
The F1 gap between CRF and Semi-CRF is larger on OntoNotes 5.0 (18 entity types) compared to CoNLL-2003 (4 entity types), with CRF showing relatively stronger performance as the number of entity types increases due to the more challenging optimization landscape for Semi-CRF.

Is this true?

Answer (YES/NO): NO